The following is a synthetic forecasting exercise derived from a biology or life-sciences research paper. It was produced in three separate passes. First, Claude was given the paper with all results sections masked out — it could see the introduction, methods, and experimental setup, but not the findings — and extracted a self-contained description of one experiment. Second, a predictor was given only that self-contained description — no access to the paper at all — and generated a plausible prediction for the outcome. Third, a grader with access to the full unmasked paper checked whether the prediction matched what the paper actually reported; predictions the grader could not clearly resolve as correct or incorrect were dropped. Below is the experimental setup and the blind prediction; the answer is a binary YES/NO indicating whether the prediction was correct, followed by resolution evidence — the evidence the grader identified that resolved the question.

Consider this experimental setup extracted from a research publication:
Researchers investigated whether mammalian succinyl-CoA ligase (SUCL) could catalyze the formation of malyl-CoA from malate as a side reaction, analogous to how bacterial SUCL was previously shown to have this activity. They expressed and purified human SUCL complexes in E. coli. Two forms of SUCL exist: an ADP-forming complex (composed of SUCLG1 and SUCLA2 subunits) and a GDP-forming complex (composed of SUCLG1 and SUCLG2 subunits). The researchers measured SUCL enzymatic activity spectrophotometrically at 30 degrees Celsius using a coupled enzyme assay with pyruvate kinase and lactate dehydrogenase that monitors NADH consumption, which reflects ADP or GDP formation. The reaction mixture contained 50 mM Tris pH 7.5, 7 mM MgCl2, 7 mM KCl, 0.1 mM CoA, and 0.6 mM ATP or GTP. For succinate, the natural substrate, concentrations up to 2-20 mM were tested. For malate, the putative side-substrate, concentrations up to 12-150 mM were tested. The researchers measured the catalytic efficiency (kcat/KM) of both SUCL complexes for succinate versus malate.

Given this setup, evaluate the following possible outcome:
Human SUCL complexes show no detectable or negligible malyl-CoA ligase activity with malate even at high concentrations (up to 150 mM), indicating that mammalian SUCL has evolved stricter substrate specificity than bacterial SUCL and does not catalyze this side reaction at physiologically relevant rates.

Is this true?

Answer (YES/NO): NO